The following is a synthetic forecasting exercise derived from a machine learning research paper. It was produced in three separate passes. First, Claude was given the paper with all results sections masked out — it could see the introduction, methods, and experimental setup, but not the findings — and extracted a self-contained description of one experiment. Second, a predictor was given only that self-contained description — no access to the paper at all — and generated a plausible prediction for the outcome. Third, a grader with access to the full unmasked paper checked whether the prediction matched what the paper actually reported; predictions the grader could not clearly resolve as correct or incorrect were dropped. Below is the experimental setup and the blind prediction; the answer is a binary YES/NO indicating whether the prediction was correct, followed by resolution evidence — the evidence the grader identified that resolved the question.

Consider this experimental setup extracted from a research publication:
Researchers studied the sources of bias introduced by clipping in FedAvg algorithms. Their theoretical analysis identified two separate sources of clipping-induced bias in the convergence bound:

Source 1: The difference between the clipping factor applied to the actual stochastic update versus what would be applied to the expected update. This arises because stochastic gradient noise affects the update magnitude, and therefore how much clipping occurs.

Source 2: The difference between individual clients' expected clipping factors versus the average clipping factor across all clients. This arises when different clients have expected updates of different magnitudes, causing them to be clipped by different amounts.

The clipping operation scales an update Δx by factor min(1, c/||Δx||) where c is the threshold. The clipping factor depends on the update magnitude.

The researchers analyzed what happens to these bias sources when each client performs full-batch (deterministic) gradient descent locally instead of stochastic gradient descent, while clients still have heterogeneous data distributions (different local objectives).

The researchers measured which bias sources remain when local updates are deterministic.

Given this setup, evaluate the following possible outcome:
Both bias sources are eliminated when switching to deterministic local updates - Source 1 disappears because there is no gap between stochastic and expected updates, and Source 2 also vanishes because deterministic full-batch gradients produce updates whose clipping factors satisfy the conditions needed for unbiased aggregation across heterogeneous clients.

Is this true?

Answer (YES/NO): NO